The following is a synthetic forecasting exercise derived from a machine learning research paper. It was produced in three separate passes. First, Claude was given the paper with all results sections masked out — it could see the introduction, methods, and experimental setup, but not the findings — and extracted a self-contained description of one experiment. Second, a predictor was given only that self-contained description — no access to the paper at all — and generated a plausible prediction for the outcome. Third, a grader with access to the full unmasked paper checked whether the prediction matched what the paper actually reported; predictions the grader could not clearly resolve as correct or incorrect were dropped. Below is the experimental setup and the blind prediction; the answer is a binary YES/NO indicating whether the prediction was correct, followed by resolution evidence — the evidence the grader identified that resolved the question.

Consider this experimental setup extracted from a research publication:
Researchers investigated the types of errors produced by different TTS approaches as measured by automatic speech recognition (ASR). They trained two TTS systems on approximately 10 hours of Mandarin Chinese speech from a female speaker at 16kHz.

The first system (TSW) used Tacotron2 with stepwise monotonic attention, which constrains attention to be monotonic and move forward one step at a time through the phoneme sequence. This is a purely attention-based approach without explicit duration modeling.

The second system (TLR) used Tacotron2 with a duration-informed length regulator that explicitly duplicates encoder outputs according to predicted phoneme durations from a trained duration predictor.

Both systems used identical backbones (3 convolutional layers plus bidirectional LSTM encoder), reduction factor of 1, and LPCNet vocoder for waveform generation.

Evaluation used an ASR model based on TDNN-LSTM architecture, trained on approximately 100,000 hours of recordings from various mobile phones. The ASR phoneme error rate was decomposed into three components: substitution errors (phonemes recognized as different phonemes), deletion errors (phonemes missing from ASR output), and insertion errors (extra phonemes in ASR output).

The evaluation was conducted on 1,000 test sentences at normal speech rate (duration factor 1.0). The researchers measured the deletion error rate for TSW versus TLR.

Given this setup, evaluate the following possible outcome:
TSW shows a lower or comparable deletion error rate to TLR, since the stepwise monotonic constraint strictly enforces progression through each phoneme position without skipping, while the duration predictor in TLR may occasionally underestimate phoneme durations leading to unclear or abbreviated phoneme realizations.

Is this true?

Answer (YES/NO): NO